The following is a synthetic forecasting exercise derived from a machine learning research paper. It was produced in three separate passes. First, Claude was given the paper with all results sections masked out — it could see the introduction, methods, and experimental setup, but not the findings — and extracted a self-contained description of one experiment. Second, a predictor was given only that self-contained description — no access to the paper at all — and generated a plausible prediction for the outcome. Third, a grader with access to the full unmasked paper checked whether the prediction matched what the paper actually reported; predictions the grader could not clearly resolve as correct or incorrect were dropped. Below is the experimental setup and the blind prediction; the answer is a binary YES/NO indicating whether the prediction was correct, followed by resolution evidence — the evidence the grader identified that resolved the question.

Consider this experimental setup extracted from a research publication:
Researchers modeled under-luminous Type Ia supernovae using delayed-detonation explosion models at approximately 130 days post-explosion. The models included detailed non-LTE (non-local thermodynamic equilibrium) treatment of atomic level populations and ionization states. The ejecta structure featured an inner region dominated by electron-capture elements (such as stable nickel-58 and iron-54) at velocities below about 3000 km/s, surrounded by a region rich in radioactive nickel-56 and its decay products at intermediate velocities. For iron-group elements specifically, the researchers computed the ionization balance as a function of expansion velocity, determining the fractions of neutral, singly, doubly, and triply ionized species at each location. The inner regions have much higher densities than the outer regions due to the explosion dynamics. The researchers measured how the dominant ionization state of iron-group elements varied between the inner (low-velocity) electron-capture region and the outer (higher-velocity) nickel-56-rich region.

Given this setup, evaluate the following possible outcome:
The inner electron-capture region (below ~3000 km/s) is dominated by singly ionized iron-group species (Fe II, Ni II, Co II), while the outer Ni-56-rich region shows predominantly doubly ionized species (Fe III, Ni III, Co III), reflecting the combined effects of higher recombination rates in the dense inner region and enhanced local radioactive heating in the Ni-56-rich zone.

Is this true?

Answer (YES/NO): NO